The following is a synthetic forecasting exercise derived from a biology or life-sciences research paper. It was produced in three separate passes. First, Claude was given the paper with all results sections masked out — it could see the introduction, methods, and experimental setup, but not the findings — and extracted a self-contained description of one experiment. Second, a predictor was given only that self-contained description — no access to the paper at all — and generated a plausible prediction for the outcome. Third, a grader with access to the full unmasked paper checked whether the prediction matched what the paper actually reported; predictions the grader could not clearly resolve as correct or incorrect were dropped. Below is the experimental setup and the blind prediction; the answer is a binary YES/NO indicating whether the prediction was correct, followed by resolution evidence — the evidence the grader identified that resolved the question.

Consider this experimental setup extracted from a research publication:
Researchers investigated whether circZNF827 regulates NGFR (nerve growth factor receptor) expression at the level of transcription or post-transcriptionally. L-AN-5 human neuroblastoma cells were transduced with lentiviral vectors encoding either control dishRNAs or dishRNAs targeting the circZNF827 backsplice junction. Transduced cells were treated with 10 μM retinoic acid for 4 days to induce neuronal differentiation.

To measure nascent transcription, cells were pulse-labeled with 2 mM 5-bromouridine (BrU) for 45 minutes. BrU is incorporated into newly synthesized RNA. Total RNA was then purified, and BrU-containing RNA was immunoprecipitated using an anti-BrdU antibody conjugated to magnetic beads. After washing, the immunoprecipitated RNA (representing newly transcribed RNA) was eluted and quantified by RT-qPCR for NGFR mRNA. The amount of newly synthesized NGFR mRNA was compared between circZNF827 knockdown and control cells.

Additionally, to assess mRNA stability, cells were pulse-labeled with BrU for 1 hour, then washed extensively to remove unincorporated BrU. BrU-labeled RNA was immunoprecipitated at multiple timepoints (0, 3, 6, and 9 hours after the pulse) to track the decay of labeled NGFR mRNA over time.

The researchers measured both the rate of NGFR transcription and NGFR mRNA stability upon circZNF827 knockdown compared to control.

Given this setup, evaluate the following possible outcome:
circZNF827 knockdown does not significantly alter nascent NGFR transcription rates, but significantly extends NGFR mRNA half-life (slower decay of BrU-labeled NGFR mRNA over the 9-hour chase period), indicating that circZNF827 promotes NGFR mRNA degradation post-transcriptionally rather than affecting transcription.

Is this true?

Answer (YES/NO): NO